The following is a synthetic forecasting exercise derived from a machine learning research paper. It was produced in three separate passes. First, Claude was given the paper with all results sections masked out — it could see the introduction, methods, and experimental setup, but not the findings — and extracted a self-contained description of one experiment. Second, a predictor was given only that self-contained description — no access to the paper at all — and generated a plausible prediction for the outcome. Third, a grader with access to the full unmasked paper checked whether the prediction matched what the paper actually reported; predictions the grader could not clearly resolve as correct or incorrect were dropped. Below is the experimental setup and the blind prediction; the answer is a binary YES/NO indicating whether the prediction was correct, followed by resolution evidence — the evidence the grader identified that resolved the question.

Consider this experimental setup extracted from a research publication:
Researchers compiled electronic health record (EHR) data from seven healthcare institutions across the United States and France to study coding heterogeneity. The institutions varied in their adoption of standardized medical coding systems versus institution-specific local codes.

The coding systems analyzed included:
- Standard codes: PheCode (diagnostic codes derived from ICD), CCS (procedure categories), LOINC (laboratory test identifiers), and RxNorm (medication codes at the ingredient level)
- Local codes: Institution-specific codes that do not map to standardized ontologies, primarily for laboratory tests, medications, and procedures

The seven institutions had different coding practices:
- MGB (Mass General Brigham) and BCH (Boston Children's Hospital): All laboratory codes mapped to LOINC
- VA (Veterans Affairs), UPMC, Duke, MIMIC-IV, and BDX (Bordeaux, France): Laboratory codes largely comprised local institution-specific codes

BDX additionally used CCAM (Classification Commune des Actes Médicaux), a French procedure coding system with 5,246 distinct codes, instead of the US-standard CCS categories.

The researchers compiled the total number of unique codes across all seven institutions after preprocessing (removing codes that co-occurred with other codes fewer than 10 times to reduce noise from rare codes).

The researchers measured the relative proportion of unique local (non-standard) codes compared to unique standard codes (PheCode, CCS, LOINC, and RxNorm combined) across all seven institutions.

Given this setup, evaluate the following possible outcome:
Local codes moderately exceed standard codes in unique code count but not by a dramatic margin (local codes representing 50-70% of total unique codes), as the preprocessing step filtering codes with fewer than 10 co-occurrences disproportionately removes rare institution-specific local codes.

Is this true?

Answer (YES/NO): NO